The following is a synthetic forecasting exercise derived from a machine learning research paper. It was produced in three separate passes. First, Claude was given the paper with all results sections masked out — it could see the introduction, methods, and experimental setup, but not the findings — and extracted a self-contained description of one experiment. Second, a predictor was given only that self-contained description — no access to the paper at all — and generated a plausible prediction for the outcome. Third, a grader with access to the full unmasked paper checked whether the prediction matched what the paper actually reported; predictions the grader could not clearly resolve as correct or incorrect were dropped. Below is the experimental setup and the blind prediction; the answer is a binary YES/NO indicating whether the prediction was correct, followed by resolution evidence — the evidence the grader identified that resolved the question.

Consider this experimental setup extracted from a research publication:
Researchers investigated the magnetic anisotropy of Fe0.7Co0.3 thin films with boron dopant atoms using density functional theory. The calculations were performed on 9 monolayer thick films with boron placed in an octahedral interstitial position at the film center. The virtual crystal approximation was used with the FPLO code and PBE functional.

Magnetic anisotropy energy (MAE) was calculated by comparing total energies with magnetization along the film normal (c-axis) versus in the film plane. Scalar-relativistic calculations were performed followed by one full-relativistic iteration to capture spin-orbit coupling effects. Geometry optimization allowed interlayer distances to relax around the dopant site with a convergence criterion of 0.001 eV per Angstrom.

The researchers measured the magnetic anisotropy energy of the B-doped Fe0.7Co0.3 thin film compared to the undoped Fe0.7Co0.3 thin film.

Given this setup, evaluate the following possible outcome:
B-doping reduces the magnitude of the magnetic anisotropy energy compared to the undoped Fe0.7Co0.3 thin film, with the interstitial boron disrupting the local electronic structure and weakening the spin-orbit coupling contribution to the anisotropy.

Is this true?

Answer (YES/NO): YES